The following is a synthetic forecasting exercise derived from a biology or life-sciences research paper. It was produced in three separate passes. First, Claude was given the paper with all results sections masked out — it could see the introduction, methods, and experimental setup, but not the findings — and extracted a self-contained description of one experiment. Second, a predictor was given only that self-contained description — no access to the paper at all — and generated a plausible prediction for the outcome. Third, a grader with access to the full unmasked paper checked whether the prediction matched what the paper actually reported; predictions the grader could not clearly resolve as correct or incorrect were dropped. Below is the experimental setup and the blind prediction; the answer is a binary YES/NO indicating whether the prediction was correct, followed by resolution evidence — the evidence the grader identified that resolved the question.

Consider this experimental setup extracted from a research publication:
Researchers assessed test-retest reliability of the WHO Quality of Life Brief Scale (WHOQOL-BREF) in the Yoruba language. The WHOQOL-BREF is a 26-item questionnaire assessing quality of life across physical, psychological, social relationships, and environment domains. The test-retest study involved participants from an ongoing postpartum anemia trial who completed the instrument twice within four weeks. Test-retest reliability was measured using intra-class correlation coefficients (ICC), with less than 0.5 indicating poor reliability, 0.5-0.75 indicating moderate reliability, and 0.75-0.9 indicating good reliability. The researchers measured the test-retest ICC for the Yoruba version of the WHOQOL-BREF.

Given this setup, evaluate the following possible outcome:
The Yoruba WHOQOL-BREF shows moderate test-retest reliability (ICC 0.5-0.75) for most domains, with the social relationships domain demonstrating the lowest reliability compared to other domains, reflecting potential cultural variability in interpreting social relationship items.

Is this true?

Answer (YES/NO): NO